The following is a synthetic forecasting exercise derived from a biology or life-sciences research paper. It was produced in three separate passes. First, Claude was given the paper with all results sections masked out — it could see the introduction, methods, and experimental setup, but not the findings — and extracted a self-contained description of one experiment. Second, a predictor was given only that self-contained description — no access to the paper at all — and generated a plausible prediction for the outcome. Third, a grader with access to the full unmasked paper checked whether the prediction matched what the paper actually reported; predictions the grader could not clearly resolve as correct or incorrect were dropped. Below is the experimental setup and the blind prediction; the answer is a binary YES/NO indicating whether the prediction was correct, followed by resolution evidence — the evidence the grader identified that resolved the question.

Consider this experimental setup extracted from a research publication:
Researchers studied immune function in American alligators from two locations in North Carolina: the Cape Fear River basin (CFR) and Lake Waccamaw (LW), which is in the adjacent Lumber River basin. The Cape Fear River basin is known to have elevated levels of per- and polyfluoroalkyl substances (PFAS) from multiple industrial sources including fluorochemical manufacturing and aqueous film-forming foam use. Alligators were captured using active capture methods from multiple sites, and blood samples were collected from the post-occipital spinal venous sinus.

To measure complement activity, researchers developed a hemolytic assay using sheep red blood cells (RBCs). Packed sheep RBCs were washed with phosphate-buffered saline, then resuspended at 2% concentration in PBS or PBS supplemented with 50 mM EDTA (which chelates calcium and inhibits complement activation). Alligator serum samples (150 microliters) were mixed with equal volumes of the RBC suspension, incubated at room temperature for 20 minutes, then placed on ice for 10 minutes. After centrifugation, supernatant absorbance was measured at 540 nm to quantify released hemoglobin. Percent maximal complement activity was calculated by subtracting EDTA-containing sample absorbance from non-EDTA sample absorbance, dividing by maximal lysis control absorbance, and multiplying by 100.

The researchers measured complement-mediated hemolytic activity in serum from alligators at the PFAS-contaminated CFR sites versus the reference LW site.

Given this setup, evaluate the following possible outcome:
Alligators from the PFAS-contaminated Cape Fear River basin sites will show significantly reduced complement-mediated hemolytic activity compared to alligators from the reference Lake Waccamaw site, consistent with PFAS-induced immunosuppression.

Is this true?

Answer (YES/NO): NO